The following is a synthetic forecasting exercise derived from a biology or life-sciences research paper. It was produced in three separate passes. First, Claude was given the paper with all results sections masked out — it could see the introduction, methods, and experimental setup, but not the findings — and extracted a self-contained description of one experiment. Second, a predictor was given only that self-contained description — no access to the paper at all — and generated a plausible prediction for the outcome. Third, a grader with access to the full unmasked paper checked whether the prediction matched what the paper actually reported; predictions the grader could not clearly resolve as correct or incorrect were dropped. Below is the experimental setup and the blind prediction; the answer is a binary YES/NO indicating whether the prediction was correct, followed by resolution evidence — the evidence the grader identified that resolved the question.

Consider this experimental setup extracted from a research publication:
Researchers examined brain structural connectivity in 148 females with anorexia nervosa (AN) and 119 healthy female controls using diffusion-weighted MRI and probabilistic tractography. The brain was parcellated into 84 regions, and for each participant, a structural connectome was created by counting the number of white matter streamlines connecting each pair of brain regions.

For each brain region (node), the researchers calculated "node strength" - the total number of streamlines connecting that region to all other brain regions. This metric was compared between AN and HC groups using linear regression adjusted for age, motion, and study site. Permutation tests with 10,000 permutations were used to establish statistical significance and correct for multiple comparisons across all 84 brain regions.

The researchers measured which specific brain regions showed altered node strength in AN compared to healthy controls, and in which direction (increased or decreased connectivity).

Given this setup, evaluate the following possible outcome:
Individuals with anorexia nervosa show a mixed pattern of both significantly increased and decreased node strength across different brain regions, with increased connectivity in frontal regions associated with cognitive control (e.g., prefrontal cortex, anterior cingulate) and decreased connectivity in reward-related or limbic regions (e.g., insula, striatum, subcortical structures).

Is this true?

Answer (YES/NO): NO